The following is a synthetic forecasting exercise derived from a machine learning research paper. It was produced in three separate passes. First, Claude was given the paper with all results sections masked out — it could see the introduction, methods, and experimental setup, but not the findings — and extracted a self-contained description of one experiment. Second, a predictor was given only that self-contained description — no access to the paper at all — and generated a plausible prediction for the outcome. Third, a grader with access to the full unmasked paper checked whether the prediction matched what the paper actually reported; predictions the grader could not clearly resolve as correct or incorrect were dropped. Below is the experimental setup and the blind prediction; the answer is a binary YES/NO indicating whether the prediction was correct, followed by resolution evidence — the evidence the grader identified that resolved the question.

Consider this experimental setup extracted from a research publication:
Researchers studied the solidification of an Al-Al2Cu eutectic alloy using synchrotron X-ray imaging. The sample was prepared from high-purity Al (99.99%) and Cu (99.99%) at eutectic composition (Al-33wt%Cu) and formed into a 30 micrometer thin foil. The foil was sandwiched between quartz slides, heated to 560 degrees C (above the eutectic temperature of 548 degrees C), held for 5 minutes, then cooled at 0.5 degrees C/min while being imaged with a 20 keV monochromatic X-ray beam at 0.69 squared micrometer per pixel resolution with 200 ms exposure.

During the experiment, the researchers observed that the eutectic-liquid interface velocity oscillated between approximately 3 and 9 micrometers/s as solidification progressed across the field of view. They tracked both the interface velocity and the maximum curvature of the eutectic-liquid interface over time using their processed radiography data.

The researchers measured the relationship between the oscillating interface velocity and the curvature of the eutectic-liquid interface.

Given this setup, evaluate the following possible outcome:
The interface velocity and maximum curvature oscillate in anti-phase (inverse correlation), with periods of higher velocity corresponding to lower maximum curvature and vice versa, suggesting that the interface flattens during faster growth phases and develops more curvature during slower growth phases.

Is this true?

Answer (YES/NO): YES